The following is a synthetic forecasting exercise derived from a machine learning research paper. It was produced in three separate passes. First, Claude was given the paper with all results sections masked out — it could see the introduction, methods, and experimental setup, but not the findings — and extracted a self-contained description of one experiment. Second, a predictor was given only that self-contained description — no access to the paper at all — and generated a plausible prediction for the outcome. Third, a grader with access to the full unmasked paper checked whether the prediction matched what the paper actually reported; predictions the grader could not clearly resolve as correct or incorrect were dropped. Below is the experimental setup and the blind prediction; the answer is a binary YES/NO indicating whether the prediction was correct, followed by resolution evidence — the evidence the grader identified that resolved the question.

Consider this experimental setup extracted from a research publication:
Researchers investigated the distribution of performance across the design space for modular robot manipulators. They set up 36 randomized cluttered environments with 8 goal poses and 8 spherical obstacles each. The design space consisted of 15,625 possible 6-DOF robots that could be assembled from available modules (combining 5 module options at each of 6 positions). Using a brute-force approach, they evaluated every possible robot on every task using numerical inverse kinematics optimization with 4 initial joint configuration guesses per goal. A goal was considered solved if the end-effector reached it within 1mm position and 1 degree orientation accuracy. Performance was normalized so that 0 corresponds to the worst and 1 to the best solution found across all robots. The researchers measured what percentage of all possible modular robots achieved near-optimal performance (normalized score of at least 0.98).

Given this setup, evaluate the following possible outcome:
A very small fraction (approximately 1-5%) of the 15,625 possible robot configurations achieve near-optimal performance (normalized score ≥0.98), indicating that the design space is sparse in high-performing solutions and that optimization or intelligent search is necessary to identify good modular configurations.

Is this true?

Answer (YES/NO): NO